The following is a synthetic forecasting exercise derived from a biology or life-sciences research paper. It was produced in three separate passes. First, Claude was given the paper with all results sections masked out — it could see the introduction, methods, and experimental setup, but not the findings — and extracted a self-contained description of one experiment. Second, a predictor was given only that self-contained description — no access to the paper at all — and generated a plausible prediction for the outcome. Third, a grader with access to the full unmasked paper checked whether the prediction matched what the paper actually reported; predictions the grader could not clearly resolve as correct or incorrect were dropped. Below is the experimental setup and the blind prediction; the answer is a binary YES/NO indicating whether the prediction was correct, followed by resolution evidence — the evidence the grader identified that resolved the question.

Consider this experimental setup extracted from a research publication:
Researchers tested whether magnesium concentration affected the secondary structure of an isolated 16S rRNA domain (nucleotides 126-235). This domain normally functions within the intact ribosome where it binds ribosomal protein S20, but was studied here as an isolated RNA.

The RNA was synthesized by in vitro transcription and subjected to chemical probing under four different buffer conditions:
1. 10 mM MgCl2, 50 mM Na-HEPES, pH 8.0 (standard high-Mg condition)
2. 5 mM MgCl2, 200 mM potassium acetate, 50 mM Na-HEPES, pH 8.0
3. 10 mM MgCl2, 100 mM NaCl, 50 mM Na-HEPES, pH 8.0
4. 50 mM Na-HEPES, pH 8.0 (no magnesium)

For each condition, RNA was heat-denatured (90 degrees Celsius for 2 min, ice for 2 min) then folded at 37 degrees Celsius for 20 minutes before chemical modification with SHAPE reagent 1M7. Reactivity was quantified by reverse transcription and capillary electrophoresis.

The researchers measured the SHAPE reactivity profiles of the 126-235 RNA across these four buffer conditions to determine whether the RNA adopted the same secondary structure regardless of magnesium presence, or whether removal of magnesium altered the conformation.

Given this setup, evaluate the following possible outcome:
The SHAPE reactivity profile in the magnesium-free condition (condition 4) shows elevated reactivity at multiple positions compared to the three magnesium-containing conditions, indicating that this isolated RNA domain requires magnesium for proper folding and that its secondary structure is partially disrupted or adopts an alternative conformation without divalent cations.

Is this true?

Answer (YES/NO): NO